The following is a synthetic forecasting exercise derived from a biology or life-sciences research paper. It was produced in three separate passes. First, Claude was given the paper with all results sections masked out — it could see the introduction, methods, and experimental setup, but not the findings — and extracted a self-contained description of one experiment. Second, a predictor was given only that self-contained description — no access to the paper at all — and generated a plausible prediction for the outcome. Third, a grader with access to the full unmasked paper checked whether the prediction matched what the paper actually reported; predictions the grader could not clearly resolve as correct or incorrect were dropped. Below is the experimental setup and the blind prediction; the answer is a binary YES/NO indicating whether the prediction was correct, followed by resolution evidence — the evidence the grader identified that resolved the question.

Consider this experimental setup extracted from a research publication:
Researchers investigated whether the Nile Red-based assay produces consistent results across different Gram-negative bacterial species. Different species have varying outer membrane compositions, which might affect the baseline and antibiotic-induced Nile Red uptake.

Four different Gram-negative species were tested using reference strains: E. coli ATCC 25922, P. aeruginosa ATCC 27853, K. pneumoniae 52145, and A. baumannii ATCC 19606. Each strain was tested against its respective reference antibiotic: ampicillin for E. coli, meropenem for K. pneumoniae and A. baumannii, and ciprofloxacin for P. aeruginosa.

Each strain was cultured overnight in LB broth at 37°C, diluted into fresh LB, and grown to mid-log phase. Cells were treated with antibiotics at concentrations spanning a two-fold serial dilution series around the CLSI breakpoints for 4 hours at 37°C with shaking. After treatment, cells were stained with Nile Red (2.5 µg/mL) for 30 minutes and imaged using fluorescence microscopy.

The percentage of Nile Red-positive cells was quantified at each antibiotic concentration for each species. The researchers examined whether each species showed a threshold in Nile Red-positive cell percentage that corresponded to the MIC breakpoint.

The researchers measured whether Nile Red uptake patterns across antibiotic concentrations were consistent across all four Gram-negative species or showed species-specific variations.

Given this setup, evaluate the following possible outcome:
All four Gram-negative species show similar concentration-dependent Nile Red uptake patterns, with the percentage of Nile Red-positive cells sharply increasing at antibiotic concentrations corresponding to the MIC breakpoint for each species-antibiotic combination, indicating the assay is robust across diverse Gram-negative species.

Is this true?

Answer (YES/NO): NO